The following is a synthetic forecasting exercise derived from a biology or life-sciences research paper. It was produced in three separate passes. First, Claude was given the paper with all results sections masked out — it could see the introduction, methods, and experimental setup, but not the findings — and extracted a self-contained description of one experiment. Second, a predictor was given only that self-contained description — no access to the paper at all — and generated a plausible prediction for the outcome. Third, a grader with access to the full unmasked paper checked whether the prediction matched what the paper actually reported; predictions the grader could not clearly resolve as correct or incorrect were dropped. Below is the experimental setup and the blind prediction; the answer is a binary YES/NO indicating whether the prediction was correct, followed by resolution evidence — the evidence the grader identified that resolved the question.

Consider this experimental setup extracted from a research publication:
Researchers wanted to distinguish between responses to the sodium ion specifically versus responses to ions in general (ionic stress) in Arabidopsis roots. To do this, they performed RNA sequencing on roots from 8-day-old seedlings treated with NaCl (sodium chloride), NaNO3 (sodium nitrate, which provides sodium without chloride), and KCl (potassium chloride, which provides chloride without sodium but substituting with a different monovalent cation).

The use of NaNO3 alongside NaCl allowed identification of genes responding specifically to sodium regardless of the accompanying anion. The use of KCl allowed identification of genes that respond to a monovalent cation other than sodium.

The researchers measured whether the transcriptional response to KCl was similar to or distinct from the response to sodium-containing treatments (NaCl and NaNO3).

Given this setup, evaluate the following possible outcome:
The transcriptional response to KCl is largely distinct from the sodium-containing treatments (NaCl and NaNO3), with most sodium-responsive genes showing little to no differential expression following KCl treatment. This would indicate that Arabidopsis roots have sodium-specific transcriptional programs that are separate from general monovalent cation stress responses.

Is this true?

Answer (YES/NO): NO